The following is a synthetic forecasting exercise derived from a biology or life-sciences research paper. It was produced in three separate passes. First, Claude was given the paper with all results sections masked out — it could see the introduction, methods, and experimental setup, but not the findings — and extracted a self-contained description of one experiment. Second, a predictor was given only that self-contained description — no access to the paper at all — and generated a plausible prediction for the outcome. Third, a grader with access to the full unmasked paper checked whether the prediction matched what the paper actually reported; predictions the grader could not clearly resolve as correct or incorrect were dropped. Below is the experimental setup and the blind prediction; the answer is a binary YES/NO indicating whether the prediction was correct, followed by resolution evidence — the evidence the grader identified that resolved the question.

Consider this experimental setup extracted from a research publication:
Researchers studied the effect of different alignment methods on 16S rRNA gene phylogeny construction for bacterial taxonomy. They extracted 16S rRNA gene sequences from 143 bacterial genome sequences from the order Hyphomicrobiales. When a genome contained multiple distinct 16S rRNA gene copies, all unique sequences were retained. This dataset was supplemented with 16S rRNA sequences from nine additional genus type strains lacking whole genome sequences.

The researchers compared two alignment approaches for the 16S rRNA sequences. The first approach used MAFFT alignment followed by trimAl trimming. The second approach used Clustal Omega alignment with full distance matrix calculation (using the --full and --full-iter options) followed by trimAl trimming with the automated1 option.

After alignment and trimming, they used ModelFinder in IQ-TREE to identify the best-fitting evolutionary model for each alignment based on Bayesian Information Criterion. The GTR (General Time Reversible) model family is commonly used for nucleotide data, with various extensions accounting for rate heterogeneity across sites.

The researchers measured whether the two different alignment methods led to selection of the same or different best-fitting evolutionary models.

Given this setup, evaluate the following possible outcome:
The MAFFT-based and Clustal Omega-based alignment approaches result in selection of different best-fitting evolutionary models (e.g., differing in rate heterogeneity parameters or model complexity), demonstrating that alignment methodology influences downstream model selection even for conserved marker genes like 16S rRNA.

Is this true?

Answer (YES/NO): NO